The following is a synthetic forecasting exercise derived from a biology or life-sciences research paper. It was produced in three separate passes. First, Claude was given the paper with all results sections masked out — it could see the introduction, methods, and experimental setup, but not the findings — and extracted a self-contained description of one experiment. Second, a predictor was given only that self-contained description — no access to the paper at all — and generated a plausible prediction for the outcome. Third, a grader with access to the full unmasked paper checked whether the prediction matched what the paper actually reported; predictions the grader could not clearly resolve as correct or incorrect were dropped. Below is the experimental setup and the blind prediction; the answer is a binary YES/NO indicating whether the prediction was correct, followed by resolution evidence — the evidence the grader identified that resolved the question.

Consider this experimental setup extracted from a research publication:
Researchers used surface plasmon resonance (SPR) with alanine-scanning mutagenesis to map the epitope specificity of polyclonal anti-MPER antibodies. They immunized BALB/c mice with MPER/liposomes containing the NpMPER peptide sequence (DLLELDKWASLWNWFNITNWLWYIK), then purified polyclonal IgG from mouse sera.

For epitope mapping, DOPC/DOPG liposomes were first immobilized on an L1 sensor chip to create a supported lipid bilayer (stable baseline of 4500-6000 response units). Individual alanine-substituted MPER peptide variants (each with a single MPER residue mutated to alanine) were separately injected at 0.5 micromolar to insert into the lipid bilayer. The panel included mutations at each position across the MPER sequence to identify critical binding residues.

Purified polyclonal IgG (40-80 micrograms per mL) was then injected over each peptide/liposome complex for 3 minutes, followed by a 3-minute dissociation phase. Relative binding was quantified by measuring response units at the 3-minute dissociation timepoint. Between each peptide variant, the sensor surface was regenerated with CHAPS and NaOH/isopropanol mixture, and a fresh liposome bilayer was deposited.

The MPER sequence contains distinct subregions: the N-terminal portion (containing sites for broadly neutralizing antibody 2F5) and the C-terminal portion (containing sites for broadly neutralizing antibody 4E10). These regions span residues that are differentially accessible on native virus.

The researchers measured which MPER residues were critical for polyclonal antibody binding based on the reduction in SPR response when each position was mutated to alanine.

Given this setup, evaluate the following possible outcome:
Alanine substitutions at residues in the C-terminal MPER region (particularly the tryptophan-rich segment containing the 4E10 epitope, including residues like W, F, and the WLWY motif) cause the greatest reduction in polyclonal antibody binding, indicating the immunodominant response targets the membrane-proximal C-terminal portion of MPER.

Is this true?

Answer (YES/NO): NO